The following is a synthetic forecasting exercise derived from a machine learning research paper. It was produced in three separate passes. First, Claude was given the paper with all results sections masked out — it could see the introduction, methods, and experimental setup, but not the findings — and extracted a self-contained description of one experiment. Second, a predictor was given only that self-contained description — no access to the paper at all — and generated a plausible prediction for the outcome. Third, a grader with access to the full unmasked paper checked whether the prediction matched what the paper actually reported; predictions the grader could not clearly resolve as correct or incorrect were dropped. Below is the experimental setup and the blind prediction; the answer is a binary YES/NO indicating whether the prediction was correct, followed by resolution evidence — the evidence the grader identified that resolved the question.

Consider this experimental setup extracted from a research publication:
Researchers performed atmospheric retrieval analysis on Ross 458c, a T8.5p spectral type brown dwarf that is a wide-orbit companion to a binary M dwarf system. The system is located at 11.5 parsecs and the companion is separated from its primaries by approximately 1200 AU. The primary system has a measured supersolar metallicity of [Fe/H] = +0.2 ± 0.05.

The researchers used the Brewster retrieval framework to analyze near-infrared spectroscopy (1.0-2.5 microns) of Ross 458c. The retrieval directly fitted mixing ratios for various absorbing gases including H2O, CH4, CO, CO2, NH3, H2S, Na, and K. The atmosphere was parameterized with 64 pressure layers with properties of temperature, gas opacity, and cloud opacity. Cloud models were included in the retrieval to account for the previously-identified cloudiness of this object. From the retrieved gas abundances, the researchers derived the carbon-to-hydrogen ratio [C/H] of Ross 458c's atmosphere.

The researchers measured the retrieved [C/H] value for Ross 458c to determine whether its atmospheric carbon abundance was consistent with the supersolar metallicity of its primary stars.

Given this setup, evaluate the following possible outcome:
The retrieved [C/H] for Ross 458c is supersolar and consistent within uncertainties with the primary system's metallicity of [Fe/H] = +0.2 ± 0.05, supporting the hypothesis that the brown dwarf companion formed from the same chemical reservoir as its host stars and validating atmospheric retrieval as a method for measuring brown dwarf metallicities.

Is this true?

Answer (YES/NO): NO